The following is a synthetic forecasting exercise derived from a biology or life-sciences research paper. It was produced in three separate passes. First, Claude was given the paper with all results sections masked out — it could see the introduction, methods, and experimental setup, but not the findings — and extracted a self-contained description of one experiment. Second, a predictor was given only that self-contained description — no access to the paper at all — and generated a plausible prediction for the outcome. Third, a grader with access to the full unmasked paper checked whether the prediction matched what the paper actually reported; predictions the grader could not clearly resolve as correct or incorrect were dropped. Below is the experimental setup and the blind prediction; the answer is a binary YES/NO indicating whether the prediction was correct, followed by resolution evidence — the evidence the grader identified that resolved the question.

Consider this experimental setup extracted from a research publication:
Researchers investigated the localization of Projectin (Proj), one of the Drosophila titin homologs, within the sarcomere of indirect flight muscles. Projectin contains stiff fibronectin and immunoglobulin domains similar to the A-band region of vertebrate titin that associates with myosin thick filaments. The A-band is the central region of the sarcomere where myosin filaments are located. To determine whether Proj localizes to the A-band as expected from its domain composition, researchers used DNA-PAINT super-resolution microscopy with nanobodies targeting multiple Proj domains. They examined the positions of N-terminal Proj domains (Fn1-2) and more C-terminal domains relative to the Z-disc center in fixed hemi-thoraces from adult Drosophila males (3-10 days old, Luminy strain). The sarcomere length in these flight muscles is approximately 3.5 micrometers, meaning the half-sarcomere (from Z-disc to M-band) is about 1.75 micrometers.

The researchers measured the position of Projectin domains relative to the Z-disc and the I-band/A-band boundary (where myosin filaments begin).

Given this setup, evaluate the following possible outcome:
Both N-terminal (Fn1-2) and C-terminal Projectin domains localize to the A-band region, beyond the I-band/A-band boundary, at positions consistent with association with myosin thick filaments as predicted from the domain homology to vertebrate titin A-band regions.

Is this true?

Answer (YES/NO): NO